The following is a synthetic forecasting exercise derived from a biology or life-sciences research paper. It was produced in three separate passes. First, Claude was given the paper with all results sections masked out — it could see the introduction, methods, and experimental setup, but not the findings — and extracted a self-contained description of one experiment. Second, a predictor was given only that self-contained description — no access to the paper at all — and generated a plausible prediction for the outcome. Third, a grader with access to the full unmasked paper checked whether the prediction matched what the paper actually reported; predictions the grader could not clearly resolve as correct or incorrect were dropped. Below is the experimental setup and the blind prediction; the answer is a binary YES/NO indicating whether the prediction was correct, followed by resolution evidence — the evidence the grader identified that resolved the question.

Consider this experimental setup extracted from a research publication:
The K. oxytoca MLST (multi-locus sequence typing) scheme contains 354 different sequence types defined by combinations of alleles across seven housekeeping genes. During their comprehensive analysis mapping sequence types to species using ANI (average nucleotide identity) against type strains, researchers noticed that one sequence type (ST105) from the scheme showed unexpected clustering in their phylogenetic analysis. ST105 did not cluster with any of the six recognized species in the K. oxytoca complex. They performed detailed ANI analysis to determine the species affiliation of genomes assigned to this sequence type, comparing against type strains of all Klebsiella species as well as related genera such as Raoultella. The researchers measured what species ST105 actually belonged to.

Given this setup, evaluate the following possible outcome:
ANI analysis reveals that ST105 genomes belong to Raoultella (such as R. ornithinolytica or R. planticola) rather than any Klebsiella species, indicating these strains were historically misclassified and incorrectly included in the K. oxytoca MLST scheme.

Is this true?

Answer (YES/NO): YES